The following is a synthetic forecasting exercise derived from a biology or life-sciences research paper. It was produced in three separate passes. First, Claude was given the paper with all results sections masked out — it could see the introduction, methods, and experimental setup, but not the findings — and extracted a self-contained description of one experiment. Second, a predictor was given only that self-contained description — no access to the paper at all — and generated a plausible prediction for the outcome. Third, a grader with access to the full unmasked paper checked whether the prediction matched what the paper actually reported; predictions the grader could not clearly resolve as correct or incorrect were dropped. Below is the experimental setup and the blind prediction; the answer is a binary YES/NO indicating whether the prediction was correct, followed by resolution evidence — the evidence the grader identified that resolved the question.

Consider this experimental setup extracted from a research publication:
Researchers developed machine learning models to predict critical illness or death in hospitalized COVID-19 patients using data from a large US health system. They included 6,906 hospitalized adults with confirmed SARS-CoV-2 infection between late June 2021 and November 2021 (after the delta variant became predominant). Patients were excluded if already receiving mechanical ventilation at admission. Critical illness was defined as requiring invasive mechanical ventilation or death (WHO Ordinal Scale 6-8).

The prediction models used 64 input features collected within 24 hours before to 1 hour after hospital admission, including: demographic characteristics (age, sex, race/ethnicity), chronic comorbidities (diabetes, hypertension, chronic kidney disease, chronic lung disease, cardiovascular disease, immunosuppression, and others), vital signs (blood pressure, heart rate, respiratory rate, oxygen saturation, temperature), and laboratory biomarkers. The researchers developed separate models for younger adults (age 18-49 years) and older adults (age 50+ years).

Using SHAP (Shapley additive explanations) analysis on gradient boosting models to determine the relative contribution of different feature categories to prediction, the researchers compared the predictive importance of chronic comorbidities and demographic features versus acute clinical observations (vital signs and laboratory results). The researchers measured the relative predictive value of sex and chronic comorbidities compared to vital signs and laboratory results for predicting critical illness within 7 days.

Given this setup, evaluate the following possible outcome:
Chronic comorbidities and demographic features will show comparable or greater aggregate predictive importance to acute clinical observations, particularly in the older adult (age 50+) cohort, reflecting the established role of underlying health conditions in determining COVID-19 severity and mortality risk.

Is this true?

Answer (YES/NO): NO